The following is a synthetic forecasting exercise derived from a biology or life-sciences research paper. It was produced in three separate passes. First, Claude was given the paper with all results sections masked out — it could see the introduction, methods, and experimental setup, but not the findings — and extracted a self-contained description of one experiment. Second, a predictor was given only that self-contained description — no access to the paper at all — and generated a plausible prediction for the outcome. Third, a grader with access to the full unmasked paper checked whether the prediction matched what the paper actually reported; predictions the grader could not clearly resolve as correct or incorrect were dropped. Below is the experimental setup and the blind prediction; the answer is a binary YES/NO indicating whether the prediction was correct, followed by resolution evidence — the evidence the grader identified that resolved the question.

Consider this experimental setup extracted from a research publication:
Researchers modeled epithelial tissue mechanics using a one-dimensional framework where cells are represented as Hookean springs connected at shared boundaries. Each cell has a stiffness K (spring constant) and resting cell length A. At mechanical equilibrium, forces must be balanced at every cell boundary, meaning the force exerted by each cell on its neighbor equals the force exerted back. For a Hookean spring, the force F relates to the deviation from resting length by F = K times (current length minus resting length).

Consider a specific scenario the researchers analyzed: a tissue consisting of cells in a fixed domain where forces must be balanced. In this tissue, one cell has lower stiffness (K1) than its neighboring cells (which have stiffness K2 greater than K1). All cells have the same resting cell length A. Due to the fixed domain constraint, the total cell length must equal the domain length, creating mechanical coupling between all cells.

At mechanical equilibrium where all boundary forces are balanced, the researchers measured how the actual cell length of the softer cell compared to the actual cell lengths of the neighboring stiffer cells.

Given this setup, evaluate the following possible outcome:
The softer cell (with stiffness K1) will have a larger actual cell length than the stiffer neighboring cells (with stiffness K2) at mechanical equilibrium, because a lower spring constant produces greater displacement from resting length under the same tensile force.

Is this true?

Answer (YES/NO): YES